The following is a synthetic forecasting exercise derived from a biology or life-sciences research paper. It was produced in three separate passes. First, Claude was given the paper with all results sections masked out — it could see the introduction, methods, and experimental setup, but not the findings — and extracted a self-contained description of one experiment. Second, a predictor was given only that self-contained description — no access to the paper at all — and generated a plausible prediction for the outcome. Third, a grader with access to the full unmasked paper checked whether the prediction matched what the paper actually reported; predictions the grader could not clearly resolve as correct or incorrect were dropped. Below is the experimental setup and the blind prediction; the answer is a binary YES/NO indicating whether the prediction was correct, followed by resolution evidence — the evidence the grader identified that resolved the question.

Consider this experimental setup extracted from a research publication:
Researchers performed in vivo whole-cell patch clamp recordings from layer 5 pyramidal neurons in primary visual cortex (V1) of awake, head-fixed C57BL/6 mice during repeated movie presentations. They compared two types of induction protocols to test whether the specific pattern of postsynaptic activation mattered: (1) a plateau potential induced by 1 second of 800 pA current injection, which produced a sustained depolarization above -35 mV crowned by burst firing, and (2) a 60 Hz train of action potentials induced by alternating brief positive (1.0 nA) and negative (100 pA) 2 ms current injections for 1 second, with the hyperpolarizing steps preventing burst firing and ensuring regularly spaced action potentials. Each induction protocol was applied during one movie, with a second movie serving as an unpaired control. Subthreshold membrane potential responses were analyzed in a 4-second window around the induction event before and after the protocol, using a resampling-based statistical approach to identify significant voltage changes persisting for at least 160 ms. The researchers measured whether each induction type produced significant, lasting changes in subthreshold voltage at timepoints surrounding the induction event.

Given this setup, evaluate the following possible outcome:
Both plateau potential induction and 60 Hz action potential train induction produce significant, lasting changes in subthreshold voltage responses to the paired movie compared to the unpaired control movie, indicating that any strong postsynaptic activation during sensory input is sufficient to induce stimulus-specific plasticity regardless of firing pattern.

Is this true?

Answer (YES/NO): NO